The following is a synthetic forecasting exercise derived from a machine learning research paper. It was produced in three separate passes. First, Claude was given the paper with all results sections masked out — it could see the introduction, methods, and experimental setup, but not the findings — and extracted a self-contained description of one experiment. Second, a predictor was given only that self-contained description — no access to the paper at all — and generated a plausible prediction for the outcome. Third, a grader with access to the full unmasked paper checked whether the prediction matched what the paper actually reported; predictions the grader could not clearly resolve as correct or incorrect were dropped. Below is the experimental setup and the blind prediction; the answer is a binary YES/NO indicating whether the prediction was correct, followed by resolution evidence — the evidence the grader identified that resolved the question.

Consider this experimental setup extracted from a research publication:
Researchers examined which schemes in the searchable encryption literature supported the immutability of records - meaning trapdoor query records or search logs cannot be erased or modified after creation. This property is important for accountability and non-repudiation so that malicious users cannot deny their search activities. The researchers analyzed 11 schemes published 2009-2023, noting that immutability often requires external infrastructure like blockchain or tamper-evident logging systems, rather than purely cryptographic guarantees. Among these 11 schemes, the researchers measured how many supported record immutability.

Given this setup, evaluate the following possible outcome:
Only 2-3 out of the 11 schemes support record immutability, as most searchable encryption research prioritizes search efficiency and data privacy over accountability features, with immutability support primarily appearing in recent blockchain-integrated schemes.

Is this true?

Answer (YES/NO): NO